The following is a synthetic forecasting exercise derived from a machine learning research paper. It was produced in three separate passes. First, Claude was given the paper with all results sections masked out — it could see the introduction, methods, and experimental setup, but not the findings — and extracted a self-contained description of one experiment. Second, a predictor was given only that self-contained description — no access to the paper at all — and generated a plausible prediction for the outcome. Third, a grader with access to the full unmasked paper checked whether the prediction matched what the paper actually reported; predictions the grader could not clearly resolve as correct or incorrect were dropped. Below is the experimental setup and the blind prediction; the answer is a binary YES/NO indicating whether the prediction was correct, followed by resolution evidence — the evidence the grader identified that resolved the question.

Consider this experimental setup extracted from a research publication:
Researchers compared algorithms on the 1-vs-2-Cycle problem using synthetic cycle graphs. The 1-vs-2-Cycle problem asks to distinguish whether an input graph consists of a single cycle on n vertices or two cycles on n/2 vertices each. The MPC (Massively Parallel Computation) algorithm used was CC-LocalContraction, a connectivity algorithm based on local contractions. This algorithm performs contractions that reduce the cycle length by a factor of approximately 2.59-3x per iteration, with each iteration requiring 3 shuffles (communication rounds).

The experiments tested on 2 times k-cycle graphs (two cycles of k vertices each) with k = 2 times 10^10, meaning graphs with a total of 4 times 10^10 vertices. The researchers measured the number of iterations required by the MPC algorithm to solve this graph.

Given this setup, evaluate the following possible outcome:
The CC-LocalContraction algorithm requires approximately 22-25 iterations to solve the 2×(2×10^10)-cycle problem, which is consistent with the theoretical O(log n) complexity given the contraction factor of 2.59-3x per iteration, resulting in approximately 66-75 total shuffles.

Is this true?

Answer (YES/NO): NO